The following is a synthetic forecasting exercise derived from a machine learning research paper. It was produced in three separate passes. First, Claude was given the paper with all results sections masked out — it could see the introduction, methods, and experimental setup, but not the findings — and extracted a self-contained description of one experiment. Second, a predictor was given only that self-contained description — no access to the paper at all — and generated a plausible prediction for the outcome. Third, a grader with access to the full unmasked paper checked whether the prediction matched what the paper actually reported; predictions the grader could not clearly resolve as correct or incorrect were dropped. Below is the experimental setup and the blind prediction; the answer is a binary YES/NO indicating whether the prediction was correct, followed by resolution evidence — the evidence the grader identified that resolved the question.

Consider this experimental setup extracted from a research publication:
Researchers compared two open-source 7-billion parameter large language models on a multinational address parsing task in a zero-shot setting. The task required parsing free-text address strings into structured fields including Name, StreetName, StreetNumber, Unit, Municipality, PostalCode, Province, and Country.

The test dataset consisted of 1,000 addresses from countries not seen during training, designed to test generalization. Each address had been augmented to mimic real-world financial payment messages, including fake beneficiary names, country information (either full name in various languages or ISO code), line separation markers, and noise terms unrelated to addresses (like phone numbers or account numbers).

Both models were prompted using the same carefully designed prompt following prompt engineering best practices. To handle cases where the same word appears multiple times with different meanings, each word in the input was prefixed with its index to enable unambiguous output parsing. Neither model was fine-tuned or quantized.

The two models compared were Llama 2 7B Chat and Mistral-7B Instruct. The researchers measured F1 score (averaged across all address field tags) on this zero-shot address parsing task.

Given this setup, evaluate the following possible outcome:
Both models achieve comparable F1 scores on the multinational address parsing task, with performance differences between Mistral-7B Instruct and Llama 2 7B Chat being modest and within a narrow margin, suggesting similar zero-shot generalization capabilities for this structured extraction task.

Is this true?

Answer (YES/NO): NO